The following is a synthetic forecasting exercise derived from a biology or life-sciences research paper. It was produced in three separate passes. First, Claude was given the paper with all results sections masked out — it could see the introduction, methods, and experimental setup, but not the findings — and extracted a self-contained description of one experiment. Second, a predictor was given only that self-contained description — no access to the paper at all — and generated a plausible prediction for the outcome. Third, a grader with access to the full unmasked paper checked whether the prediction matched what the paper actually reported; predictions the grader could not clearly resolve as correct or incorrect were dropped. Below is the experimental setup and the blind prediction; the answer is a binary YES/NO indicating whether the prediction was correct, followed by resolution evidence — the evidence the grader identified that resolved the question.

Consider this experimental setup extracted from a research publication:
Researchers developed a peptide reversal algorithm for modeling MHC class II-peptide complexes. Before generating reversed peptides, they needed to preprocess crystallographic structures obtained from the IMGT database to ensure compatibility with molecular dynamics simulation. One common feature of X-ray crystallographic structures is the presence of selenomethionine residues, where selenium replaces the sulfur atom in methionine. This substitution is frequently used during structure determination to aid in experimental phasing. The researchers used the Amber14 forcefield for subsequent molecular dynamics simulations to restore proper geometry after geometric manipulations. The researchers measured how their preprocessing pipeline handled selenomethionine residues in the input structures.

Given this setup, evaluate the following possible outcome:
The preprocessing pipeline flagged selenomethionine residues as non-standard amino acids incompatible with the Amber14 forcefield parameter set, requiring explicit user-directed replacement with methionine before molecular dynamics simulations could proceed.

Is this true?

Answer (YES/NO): NO